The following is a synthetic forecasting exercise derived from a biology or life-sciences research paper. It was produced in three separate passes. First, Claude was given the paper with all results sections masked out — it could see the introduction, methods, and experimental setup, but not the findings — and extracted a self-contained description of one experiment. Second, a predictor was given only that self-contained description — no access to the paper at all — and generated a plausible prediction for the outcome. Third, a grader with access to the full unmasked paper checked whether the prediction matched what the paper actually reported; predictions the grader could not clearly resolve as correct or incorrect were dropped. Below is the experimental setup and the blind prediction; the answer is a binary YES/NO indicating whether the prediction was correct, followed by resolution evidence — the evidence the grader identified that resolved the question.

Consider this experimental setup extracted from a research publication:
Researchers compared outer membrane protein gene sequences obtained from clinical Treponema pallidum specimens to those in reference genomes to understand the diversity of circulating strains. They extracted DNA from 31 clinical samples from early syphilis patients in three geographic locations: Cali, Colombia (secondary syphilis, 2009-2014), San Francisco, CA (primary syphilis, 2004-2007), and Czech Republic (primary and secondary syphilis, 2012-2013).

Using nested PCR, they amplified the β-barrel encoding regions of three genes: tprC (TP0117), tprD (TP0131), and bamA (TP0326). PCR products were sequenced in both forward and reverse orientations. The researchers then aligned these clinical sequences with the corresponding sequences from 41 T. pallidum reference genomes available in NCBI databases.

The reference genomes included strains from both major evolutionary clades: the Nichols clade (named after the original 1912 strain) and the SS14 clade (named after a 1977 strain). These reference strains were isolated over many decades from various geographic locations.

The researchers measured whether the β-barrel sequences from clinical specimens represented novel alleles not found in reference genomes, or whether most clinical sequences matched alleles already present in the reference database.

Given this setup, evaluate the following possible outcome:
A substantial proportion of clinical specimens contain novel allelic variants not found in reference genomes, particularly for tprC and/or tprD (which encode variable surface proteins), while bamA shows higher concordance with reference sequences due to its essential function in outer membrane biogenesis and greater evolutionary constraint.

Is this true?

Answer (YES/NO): NO